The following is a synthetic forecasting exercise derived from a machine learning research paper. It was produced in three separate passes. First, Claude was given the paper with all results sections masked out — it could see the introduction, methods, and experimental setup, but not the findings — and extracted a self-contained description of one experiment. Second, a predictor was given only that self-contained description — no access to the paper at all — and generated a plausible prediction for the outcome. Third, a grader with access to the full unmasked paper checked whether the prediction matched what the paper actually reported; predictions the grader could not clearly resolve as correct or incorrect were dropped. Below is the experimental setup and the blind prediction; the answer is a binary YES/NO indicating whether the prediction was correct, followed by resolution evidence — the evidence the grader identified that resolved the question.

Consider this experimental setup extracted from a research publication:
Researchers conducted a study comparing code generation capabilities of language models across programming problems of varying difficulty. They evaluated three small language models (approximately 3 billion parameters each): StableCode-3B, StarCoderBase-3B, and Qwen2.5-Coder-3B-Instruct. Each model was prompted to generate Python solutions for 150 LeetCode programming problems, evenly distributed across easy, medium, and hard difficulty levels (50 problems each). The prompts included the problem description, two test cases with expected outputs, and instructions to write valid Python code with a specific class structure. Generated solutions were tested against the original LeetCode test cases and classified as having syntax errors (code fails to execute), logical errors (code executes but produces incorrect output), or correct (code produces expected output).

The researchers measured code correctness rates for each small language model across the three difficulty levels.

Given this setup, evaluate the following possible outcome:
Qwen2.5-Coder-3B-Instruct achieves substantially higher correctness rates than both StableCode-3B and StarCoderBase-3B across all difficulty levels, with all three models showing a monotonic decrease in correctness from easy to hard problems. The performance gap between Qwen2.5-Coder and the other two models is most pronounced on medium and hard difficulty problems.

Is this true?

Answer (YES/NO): NO